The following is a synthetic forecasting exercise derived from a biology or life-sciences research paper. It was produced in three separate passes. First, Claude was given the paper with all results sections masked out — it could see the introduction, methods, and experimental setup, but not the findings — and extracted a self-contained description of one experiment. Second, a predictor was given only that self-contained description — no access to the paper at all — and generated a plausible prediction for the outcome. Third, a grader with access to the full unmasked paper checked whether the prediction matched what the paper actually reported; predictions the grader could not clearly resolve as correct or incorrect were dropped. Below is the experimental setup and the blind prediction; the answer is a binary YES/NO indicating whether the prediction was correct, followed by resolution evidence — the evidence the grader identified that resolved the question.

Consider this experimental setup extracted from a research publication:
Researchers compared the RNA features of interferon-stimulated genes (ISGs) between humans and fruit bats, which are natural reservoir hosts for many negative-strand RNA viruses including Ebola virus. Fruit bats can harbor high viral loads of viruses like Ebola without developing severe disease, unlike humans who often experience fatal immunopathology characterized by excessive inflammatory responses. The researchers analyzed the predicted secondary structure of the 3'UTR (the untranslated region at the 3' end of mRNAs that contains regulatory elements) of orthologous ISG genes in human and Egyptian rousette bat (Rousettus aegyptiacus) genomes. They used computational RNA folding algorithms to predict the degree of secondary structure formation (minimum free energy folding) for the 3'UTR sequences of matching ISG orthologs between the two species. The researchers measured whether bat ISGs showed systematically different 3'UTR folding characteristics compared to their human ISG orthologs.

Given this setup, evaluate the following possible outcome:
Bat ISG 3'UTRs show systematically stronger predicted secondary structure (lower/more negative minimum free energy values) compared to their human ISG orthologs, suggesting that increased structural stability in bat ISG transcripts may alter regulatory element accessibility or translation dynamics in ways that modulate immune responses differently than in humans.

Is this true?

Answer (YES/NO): NO